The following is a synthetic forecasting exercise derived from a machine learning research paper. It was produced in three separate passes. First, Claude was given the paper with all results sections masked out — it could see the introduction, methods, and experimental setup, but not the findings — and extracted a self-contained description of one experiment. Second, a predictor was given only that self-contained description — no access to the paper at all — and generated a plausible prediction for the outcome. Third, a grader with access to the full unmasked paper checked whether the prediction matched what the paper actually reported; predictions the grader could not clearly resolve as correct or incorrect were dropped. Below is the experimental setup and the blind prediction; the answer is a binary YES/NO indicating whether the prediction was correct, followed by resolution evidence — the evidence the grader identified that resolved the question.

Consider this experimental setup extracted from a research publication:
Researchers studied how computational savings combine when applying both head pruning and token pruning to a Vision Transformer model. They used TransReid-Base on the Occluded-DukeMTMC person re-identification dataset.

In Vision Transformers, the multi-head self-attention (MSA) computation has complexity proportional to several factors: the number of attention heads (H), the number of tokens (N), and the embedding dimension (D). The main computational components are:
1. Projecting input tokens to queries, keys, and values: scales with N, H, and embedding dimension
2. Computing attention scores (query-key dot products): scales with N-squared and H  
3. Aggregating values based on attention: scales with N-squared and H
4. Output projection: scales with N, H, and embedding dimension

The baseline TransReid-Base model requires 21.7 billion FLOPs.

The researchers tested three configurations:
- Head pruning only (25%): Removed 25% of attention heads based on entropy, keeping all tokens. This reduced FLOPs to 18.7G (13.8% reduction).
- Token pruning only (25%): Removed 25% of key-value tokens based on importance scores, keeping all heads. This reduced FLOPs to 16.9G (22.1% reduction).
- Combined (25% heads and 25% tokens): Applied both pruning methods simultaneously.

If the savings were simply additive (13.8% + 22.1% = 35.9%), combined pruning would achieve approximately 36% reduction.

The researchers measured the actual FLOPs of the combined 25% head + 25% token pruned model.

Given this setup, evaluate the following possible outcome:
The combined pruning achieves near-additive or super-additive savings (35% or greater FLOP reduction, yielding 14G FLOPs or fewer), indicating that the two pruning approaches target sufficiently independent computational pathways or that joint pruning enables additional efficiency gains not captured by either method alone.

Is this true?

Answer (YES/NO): NO